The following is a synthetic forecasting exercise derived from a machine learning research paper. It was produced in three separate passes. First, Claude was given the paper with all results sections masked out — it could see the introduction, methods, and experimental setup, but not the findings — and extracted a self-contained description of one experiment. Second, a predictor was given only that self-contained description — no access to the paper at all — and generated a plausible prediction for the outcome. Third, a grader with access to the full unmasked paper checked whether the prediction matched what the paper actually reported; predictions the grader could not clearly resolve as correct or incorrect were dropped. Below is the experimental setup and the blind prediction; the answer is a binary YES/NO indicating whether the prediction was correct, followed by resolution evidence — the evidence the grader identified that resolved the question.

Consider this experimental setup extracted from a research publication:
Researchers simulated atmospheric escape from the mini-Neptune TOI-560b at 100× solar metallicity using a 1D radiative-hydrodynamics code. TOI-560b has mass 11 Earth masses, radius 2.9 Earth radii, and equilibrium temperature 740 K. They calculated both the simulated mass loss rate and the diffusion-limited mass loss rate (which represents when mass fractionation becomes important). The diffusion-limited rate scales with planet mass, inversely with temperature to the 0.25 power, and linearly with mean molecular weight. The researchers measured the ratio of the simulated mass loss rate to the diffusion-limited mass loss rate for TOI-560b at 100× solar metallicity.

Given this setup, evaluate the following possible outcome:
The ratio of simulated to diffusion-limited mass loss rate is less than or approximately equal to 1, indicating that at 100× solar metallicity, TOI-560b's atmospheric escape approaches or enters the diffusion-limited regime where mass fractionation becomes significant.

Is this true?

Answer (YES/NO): NO